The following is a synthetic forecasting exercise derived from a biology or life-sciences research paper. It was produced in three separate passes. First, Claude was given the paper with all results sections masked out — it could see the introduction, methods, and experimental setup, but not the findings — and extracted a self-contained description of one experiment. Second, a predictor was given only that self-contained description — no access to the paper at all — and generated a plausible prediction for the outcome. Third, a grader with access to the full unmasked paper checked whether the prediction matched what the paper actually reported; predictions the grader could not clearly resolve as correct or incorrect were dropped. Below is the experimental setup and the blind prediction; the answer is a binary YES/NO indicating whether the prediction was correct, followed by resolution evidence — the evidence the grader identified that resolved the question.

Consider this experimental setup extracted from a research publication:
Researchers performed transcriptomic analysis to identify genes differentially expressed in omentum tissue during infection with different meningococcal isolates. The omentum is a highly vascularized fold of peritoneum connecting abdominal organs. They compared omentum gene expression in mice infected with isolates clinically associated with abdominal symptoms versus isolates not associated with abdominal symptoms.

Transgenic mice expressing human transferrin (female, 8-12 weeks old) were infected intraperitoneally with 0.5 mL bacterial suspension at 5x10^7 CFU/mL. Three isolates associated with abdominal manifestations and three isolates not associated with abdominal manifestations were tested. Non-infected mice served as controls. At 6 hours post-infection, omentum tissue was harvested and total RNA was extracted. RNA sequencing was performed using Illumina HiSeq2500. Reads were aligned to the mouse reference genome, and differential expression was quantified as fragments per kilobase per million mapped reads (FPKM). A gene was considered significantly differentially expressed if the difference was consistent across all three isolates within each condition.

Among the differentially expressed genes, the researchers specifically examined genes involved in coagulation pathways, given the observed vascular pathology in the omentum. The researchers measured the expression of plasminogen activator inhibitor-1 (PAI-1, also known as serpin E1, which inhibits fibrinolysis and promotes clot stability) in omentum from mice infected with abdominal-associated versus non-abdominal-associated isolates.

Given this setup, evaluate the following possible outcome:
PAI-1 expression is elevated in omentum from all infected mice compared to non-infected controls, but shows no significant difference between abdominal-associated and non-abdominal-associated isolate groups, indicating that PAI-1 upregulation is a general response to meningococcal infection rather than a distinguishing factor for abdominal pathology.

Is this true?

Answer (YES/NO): NO